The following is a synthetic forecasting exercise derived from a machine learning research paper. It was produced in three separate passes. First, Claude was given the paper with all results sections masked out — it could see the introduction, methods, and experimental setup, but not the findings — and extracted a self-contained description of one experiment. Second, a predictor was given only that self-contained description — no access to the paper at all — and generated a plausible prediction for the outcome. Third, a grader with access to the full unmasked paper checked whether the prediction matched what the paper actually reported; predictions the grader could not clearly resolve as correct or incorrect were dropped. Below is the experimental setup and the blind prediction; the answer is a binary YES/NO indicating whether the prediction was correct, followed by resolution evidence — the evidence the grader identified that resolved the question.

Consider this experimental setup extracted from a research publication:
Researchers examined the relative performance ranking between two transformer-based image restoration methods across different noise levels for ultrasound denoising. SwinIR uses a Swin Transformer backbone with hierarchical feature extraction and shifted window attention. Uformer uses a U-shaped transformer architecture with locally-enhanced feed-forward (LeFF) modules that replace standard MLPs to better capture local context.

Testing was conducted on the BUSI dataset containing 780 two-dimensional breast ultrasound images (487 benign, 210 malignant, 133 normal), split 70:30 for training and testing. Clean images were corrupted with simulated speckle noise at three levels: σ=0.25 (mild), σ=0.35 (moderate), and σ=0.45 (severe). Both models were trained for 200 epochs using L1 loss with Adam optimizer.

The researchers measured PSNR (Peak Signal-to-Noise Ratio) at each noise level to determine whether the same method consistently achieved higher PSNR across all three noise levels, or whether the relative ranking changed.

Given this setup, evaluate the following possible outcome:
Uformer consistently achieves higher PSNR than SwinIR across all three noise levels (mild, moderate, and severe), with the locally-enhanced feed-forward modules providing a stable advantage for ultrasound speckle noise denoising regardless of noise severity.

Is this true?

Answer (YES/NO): NO